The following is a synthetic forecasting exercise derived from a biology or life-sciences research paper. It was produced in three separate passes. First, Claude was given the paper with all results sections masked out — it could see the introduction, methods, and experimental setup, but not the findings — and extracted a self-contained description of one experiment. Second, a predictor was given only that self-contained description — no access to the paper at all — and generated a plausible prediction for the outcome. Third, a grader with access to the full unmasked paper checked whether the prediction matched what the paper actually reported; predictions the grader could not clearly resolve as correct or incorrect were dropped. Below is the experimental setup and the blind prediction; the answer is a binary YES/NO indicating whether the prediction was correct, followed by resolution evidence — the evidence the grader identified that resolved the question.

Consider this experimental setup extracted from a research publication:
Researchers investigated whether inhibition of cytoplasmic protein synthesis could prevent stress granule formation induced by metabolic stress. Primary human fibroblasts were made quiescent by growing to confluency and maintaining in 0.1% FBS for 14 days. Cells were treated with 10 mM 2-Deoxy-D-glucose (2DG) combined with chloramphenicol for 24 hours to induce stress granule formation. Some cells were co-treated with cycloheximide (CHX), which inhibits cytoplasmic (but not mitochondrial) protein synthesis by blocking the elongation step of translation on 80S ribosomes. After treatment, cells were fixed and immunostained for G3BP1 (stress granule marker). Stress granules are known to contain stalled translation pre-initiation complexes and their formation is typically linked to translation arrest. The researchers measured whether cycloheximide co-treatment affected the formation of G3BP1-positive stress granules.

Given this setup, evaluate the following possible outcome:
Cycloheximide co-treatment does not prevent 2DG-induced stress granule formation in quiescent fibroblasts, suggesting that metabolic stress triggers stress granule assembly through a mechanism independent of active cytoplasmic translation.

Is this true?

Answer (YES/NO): NO